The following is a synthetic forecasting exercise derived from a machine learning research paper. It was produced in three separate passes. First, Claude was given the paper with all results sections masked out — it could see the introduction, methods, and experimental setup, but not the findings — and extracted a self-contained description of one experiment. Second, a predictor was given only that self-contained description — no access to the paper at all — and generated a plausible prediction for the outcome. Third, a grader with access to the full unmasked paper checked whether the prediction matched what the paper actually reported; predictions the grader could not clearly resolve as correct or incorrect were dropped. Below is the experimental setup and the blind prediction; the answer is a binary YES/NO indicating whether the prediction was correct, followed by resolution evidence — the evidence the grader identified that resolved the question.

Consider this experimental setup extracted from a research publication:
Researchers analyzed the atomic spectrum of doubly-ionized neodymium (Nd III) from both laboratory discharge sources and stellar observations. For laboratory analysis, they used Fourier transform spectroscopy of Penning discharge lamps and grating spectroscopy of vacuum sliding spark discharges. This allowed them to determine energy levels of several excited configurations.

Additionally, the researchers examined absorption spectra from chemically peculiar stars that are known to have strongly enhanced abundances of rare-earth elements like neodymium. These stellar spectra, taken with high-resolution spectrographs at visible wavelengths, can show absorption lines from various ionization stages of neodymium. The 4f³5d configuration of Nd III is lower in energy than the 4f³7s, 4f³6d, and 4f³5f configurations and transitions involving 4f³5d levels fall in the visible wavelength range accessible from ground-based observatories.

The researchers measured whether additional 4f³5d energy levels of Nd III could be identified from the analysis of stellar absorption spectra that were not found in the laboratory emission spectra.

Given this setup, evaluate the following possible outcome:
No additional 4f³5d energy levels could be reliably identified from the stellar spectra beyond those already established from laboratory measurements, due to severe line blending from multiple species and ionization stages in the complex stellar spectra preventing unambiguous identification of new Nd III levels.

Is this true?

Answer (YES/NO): NO